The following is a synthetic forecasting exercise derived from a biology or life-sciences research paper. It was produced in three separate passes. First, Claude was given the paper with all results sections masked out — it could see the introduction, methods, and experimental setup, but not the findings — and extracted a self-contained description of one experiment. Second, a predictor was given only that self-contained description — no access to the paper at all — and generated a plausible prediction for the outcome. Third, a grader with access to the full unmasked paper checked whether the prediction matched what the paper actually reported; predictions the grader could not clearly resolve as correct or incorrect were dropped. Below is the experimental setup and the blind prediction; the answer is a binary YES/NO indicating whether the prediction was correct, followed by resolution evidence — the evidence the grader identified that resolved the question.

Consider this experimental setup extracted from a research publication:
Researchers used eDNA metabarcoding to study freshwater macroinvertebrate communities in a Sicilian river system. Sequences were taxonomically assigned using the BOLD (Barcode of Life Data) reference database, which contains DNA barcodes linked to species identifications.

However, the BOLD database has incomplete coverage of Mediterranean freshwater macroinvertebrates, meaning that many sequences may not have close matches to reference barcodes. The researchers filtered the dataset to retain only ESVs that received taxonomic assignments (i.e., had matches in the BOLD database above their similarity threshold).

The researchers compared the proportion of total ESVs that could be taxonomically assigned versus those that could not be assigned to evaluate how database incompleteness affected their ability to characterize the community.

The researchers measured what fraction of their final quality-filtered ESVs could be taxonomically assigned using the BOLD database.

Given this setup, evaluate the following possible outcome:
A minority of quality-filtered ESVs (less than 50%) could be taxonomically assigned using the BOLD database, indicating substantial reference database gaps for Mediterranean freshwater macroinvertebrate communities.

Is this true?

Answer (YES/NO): NO